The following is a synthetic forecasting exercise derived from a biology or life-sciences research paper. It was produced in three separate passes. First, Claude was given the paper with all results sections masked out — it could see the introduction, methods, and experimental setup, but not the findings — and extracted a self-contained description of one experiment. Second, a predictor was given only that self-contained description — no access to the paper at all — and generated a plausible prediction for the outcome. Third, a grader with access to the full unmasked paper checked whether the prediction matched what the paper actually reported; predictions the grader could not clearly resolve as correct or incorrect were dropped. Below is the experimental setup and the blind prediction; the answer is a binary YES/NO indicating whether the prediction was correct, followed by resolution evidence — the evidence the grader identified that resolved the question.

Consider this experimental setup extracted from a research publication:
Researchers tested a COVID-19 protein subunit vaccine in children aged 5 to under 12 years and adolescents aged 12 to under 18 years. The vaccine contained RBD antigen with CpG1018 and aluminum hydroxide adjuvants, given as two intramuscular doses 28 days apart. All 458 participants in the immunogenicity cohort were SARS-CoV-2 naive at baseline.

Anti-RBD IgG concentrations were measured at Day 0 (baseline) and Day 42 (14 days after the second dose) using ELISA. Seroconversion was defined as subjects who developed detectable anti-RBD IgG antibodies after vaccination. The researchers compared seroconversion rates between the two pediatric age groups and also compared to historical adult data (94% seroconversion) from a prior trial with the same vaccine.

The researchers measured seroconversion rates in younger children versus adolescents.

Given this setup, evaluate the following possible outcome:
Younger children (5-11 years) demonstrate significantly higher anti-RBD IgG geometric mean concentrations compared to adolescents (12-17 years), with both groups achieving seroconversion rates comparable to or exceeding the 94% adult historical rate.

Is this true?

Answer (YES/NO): NO